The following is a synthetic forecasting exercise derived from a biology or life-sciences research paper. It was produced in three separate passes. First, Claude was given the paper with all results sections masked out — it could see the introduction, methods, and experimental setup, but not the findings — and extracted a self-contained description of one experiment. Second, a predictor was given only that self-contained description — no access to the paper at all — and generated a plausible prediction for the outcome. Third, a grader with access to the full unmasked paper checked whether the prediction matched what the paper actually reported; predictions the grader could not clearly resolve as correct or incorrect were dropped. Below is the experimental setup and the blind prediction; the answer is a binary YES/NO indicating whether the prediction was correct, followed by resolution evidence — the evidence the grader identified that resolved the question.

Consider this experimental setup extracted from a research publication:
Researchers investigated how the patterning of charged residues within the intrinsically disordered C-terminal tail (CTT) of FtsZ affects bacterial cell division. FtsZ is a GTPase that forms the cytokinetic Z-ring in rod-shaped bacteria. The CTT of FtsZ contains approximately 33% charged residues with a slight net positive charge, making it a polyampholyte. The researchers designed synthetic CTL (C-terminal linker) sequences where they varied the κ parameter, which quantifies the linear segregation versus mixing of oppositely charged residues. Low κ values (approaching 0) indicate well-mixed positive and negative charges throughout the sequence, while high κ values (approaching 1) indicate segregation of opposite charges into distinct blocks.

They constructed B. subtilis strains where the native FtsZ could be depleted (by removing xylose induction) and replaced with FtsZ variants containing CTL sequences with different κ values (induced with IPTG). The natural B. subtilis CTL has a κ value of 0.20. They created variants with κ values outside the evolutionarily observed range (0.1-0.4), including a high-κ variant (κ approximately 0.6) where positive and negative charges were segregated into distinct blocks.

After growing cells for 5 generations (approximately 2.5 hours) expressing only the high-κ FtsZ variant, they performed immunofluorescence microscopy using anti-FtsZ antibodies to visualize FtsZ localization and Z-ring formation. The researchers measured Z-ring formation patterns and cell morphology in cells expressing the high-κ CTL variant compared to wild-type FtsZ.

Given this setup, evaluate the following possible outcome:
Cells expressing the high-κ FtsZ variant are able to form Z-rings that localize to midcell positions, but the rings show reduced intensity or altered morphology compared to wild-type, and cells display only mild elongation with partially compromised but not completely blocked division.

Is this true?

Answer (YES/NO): NO